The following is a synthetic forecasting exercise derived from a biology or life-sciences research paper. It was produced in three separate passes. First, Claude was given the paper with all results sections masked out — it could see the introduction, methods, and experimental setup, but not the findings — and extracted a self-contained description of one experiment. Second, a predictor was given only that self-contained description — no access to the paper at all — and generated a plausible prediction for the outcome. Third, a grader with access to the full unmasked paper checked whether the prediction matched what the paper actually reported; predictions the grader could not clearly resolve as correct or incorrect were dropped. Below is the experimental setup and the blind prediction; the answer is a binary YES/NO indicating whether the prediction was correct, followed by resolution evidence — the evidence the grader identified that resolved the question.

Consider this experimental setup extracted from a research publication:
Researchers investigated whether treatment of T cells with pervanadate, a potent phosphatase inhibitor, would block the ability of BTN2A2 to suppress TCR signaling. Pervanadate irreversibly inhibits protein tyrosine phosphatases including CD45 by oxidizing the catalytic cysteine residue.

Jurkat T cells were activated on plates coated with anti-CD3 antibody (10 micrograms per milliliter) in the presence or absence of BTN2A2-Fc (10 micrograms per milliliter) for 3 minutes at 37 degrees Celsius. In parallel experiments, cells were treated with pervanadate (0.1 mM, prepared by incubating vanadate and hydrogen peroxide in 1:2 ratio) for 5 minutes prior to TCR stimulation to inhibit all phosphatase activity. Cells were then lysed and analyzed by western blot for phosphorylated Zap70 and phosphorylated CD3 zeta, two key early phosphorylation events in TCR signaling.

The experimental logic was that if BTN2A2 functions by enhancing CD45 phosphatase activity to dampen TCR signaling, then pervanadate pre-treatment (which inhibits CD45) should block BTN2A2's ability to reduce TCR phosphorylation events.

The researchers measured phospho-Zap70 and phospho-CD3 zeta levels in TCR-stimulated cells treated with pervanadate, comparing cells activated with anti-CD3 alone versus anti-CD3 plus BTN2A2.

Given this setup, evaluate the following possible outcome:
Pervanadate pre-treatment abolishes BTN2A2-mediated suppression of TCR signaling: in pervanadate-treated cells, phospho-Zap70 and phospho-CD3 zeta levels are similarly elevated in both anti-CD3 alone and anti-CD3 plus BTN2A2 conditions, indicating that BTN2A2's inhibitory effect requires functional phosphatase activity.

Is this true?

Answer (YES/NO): YES